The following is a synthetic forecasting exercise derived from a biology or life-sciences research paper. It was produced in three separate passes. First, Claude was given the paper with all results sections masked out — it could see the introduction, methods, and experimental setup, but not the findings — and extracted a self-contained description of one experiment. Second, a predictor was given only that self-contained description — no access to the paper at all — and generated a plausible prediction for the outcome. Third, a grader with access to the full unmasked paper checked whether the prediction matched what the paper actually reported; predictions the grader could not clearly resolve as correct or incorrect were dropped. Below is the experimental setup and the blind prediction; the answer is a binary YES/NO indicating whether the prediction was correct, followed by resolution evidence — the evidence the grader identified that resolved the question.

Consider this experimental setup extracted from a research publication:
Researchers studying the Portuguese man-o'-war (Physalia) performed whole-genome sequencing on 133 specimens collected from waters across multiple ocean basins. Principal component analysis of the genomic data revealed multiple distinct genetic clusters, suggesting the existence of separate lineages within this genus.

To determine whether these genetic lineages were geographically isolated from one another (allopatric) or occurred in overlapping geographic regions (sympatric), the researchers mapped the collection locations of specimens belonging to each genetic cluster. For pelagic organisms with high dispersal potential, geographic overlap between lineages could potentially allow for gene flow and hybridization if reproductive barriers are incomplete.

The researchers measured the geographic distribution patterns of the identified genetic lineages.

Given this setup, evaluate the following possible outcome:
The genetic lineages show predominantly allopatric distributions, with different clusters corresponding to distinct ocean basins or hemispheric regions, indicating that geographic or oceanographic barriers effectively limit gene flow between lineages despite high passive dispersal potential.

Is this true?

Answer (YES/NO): NO